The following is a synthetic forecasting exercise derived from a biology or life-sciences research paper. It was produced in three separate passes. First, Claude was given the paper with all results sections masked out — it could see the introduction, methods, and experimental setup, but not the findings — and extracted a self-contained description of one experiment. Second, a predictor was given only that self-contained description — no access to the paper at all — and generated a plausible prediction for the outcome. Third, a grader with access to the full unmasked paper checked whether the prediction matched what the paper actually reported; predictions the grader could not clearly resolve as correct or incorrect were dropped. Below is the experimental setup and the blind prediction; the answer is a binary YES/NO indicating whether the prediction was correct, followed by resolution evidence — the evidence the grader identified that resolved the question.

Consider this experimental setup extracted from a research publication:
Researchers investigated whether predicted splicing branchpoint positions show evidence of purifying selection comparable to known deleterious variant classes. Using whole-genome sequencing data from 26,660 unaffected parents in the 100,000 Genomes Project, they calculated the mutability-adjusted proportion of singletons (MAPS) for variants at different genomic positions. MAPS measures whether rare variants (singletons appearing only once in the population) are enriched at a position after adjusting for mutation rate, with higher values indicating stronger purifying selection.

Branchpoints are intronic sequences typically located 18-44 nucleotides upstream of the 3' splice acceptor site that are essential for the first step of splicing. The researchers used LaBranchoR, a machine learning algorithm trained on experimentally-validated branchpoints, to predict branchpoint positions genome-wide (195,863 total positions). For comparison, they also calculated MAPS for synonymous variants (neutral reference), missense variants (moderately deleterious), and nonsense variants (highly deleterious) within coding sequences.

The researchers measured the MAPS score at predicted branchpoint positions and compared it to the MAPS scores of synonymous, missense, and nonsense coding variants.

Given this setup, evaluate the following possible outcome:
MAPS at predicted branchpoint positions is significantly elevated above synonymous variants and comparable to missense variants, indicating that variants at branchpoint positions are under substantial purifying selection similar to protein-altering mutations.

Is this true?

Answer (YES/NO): NO